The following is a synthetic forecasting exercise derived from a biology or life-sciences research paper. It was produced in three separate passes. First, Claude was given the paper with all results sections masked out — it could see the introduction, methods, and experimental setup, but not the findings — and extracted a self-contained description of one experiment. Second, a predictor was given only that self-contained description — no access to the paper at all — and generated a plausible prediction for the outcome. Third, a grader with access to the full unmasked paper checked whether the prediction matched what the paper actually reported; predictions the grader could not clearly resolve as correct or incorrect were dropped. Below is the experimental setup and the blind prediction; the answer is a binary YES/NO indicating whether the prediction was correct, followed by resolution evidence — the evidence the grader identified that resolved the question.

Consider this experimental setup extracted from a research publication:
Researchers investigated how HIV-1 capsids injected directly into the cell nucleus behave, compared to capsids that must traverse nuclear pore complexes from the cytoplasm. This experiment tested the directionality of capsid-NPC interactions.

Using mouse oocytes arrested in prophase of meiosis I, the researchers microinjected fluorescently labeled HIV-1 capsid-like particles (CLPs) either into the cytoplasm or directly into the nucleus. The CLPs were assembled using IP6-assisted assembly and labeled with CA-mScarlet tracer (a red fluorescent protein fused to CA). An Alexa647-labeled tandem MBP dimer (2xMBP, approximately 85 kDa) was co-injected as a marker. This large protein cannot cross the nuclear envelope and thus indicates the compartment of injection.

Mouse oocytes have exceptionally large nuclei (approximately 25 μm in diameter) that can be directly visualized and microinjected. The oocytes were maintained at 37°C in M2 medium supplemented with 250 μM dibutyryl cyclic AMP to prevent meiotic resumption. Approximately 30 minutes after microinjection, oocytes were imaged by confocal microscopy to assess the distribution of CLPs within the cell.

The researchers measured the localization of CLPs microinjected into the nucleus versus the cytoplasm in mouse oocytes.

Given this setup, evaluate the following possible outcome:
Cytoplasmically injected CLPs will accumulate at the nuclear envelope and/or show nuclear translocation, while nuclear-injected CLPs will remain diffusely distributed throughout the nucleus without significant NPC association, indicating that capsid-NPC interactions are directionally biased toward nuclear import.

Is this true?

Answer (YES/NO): NO